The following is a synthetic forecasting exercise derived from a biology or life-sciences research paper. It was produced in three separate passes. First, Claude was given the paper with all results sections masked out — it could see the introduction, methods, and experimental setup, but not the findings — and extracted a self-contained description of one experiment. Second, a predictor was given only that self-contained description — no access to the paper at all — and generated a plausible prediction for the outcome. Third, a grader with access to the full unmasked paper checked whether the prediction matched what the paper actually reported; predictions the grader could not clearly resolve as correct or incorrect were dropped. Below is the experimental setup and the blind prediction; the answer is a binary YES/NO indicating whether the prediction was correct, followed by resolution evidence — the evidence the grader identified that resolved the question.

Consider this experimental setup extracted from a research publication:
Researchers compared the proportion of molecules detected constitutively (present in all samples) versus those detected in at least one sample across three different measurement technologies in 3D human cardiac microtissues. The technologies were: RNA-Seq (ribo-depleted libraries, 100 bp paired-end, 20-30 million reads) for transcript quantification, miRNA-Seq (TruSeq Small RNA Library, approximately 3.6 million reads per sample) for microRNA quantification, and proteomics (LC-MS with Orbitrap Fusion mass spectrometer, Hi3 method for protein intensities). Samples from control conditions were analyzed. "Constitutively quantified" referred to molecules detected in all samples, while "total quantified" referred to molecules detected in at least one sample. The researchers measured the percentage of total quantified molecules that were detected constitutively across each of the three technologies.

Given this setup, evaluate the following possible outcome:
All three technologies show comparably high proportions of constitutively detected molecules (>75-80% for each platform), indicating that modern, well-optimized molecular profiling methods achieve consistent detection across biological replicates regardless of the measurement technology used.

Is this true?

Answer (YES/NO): NO